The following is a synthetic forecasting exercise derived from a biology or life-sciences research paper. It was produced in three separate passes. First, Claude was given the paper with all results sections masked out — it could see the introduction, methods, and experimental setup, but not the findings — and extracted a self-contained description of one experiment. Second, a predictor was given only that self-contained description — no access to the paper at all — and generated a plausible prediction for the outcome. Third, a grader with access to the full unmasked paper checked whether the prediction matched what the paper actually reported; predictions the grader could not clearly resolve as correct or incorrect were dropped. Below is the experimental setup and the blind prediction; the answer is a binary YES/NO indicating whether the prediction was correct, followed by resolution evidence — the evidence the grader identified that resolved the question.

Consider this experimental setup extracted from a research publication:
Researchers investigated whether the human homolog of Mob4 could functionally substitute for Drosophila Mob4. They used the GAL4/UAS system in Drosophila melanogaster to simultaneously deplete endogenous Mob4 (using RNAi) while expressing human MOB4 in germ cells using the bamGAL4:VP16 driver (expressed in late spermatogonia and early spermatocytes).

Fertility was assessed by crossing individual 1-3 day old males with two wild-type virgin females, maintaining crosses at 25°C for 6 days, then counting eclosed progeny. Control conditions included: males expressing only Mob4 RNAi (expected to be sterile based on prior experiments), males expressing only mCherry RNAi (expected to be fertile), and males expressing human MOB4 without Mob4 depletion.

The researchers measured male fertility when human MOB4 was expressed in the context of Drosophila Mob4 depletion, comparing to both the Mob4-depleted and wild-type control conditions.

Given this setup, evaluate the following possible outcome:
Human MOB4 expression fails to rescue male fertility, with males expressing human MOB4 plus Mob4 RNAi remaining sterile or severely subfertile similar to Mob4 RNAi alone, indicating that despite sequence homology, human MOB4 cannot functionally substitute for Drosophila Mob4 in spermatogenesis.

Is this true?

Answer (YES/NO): NO